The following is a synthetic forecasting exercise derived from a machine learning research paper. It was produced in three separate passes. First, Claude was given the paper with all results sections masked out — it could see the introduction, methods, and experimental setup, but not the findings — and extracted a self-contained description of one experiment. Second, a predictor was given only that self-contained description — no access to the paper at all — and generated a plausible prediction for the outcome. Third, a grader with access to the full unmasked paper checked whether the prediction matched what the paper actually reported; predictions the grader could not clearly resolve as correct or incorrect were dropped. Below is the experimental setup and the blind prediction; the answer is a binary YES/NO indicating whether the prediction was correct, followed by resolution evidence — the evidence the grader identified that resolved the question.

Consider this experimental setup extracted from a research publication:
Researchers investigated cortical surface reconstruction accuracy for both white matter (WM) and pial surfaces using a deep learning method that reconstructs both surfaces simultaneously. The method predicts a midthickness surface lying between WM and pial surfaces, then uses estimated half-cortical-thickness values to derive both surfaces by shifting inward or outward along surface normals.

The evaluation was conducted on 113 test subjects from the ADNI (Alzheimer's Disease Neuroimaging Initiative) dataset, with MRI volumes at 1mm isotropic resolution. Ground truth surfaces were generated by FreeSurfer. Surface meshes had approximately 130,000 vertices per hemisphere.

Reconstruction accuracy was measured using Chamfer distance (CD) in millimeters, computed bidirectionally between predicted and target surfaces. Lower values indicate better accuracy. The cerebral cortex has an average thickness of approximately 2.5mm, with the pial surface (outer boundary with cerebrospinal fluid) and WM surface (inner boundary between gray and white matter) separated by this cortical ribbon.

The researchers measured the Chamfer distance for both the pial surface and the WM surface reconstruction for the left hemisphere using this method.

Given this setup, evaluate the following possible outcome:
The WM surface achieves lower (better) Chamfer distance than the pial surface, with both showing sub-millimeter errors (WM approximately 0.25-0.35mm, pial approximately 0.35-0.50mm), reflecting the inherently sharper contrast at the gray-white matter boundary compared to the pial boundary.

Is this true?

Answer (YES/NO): YES